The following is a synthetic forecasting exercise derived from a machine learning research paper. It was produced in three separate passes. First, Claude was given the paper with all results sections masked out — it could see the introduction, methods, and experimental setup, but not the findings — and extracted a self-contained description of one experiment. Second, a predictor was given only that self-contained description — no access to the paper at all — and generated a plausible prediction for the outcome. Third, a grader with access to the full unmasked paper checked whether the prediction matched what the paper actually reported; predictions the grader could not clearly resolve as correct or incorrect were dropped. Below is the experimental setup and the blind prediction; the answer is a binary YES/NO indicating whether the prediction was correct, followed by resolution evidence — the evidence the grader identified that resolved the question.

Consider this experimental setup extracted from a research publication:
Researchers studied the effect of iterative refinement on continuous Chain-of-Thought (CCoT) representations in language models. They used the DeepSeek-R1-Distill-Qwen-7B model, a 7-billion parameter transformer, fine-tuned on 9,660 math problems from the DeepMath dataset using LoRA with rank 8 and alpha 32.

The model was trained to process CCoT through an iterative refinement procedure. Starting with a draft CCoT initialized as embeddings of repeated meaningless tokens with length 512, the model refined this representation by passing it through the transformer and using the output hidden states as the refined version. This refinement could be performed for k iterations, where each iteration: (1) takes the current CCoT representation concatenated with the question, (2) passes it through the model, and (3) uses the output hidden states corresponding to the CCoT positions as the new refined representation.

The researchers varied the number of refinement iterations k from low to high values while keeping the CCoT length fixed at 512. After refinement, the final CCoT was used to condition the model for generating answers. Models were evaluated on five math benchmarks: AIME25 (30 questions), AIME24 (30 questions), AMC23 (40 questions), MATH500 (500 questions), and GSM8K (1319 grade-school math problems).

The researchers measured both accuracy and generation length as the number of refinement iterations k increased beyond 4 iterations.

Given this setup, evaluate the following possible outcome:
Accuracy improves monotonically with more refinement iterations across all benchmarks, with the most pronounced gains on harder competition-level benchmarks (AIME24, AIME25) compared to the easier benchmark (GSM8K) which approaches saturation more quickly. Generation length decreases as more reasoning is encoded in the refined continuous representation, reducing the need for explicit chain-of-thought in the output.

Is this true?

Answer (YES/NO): NO